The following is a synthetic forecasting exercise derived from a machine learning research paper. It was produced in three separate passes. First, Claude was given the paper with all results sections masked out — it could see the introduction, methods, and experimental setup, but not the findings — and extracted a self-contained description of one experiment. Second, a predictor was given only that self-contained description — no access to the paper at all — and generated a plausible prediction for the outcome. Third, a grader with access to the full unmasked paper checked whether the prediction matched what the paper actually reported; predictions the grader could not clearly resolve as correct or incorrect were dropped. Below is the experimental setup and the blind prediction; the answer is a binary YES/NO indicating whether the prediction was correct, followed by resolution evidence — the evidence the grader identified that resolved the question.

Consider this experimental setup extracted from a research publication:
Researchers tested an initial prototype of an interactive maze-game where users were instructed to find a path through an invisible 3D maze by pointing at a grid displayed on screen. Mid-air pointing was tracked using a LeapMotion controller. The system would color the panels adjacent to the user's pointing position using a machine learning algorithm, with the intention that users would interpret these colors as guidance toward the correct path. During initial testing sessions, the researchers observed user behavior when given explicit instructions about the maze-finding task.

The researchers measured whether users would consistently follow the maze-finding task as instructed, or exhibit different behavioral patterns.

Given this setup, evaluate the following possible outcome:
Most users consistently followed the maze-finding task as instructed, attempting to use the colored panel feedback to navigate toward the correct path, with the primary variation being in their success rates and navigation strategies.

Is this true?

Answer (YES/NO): NO